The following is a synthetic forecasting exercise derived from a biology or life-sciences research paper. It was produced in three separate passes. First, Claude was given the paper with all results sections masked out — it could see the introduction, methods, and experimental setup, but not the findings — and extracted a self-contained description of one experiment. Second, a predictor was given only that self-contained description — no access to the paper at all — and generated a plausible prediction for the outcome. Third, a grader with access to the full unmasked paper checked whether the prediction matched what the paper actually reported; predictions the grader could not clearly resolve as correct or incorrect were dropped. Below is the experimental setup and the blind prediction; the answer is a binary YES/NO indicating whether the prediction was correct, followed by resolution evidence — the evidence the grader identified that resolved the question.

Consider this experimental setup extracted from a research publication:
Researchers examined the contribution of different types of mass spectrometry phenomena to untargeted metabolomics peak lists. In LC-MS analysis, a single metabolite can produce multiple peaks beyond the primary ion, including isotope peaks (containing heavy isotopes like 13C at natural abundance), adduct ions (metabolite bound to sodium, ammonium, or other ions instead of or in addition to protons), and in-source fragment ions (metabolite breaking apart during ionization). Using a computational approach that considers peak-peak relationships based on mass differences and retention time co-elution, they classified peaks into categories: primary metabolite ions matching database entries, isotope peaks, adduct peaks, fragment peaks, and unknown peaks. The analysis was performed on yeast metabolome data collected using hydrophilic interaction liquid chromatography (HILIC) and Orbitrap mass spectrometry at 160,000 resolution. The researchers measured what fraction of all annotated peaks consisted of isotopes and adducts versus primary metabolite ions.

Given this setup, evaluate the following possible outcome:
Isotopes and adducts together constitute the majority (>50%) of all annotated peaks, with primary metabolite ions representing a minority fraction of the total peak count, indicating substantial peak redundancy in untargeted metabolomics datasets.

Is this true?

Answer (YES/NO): YES